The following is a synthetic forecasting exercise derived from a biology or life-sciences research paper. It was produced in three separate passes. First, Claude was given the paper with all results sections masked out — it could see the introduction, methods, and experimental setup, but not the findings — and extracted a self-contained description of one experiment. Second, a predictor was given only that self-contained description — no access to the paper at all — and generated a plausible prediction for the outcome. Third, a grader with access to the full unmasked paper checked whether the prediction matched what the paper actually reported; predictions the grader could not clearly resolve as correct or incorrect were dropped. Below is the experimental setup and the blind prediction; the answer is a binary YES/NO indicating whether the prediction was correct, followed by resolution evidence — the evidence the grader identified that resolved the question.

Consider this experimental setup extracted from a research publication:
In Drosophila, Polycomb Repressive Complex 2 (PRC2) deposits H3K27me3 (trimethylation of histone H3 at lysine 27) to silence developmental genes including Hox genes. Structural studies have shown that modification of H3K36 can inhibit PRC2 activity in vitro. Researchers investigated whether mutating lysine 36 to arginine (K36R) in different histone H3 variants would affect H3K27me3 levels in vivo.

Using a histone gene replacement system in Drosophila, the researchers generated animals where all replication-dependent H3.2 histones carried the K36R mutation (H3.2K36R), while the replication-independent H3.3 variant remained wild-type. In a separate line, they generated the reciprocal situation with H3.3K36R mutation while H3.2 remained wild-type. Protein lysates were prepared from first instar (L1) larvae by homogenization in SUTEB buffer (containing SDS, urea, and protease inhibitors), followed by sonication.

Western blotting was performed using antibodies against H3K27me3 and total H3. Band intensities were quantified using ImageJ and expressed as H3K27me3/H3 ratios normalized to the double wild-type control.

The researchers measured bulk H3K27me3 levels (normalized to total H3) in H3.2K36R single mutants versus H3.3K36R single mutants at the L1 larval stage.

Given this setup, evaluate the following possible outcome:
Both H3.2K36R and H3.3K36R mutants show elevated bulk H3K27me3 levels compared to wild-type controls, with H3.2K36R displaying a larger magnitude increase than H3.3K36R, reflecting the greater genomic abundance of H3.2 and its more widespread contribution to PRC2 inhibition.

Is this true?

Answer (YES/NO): NO